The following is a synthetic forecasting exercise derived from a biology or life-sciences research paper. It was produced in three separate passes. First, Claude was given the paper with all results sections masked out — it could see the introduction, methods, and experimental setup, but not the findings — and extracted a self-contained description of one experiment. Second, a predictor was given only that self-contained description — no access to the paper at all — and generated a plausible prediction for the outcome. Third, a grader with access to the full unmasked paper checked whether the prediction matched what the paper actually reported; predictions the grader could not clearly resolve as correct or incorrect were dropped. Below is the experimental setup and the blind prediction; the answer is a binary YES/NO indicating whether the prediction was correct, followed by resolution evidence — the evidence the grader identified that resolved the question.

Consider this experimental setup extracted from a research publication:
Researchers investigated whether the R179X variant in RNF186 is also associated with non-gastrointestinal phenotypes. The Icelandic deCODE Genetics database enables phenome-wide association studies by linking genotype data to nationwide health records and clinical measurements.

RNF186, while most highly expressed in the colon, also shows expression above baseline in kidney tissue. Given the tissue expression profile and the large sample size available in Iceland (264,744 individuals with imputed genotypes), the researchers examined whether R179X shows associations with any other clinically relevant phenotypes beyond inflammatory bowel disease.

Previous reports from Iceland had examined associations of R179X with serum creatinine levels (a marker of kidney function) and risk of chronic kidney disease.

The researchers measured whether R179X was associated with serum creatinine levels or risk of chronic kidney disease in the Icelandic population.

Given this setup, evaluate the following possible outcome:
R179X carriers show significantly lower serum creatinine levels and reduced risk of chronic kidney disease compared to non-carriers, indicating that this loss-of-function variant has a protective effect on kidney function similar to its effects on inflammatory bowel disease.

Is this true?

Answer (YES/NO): NO